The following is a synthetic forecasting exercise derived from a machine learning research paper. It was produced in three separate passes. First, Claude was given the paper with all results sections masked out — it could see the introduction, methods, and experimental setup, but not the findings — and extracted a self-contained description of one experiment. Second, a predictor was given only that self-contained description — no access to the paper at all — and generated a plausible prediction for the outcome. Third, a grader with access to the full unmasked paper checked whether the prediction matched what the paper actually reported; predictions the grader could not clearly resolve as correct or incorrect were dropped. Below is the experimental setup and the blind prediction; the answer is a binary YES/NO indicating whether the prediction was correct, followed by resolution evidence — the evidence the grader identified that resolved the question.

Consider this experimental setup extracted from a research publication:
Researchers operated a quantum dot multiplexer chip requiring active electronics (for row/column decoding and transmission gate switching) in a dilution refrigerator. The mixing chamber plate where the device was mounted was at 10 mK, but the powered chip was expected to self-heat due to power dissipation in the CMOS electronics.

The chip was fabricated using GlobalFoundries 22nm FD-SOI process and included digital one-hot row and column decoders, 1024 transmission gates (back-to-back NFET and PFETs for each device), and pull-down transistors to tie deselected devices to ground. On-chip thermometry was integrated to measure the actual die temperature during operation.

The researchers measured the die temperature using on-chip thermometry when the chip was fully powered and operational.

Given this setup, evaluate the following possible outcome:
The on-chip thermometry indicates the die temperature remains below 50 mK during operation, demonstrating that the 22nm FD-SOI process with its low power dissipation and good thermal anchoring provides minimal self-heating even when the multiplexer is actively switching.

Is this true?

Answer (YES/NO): NO